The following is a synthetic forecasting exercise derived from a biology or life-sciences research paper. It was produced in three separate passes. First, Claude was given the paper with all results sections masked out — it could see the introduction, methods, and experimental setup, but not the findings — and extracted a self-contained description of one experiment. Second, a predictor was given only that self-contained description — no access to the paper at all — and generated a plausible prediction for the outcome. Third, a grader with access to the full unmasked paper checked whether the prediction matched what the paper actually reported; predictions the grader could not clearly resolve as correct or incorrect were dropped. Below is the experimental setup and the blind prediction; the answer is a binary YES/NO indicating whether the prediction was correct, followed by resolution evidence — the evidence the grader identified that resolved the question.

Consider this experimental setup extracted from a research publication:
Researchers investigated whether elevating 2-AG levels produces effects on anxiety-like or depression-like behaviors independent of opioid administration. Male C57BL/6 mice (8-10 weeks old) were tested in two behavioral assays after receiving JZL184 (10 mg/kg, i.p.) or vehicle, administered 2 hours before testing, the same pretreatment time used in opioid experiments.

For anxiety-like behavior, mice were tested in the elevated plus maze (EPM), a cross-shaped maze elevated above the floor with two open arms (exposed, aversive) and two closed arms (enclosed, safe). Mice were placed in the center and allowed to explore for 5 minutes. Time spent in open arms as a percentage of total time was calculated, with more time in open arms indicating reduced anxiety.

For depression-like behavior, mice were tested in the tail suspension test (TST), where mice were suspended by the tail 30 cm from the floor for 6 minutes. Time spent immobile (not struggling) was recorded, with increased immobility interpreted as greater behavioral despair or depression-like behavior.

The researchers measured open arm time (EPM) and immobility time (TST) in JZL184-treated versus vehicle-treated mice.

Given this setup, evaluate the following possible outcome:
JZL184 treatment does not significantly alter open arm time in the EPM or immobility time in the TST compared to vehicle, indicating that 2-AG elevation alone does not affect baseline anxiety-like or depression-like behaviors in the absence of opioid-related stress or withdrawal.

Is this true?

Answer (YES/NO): YES